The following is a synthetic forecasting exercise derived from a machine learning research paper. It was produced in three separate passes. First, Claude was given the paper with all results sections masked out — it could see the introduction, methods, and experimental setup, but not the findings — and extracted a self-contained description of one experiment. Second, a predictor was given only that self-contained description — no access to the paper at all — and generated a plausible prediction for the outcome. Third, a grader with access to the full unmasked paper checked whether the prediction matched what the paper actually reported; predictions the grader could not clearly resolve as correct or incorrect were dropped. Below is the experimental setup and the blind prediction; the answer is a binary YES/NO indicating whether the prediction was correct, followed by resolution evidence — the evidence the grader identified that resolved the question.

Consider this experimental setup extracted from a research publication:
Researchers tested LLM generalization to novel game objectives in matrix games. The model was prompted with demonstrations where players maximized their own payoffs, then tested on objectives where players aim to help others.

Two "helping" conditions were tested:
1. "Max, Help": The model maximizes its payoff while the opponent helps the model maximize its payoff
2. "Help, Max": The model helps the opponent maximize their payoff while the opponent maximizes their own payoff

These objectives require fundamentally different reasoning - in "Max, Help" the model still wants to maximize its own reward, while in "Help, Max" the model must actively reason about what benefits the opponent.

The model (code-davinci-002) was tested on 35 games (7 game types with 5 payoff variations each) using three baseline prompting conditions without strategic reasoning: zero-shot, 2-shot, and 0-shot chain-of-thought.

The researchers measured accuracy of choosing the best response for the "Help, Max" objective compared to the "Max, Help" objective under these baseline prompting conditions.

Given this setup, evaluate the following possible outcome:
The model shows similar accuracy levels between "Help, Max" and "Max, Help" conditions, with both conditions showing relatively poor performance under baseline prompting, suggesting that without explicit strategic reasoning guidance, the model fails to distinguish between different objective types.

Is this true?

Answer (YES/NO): NO